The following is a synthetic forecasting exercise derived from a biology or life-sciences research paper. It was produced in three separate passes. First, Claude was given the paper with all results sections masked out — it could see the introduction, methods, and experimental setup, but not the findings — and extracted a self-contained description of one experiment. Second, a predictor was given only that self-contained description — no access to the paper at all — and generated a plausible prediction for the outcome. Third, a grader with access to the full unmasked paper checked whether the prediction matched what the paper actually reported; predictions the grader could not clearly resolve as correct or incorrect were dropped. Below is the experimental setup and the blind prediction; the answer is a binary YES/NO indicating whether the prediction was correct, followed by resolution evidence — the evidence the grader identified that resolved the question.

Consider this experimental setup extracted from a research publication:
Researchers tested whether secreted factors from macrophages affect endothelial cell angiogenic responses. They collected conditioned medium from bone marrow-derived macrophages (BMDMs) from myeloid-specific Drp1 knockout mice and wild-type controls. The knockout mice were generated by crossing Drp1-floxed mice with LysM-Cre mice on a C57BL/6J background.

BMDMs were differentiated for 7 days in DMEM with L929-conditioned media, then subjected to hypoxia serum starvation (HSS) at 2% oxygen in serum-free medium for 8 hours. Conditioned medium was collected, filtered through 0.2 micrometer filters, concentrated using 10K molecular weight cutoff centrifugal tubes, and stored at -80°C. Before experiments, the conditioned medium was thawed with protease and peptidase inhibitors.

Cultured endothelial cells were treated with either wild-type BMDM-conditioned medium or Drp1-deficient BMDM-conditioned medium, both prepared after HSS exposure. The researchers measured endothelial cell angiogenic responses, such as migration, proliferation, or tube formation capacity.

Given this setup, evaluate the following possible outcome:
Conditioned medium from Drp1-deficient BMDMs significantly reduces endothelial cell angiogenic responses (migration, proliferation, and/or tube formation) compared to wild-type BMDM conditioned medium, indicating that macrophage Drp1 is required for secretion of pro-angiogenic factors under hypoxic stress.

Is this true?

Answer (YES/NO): YES